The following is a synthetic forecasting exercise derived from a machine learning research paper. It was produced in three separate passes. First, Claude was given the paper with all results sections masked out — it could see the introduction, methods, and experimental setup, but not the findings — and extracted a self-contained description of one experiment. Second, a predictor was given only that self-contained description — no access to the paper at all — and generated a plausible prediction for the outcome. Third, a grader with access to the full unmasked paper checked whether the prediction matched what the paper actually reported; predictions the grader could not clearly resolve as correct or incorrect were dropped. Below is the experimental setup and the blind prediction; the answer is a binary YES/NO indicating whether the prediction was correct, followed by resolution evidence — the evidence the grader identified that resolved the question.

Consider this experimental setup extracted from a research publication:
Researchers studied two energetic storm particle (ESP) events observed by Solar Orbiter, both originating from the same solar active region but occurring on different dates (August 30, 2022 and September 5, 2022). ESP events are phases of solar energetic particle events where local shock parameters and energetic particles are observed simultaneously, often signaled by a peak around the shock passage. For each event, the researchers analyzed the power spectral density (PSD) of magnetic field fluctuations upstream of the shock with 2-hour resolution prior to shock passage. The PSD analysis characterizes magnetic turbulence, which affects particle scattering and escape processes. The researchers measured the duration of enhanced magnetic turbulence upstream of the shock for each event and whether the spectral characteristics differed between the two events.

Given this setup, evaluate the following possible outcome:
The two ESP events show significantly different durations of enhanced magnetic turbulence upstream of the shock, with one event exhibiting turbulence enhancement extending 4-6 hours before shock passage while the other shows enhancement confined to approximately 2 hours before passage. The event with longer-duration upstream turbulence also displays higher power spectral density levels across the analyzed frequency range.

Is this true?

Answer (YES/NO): YES